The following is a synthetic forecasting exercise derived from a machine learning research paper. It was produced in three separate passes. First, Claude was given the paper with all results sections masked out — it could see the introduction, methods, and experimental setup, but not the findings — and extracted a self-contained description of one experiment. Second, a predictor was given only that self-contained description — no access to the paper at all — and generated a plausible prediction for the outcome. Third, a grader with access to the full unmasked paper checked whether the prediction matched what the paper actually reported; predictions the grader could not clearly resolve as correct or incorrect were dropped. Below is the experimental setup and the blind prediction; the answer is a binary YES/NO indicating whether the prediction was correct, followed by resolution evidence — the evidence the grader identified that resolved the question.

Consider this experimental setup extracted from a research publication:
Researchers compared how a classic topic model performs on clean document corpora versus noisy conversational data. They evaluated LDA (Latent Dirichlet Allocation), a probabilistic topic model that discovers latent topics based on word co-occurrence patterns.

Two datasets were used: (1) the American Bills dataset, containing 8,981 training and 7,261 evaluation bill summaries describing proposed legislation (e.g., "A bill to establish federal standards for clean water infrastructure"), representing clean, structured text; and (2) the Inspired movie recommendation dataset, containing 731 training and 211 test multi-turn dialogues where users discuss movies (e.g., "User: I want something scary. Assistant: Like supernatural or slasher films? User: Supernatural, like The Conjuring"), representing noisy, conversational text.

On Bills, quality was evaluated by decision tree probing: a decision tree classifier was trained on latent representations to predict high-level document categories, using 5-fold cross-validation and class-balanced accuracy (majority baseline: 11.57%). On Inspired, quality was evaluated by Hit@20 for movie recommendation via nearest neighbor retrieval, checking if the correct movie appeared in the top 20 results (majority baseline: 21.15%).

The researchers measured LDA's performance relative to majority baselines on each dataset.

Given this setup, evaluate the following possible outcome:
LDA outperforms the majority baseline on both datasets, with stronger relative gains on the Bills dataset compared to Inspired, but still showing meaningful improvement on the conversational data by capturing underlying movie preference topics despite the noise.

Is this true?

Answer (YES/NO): NO